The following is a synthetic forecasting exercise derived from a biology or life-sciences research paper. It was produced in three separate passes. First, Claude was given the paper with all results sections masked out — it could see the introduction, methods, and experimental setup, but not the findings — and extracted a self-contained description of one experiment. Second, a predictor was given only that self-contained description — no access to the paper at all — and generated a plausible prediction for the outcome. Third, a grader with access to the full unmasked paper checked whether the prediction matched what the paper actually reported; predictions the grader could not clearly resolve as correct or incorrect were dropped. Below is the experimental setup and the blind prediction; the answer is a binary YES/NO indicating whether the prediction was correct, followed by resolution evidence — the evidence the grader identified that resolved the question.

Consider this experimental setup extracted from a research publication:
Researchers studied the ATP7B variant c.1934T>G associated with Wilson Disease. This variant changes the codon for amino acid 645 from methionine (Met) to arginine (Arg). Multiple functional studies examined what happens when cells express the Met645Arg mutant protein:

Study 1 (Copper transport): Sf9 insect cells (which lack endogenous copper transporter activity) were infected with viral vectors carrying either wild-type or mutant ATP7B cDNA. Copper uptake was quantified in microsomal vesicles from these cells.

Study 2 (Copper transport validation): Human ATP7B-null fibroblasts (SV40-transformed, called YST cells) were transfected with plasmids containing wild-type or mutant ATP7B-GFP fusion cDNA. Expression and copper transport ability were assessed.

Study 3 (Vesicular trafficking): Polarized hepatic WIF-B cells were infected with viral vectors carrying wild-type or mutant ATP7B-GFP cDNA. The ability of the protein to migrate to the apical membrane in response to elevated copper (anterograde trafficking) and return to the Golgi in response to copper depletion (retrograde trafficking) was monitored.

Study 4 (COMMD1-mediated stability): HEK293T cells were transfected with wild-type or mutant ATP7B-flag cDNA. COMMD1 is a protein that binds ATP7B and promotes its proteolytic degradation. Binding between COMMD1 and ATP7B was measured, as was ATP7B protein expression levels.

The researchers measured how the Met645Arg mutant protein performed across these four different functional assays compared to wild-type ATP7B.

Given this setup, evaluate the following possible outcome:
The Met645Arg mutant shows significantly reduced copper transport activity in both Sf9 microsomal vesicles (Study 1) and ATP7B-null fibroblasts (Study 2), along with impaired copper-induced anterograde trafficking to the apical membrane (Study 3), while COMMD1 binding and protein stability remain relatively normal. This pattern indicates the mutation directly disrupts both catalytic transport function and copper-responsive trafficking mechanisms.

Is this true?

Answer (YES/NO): NO